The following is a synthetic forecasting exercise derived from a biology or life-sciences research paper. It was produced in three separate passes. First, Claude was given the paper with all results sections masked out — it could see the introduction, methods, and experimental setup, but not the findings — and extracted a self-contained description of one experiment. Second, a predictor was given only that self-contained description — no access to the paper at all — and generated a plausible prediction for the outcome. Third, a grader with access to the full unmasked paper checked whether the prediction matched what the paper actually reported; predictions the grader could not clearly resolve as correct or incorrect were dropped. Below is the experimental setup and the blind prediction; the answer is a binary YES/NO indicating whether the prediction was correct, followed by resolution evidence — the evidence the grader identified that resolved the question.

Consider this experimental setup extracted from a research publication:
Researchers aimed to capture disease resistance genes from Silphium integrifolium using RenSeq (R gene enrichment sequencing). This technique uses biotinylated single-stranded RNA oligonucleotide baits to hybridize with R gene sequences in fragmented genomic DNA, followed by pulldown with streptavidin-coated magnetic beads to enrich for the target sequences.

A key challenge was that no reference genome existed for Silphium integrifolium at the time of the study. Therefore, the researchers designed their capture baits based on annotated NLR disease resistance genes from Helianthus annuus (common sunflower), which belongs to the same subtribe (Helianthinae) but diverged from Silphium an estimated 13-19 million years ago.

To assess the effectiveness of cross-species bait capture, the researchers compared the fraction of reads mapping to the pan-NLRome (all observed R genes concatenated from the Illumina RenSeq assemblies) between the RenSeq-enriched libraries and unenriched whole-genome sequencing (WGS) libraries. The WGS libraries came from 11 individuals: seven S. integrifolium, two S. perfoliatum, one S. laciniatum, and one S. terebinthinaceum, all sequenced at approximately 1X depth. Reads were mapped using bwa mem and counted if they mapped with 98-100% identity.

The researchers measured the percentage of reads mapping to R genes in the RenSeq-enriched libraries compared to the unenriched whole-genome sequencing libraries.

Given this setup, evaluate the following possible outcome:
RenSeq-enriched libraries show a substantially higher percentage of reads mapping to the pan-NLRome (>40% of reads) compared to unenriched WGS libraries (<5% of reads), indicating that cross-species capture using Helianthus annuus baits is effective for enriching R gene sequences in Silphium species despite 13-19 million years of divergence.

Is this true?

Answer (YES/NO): YES